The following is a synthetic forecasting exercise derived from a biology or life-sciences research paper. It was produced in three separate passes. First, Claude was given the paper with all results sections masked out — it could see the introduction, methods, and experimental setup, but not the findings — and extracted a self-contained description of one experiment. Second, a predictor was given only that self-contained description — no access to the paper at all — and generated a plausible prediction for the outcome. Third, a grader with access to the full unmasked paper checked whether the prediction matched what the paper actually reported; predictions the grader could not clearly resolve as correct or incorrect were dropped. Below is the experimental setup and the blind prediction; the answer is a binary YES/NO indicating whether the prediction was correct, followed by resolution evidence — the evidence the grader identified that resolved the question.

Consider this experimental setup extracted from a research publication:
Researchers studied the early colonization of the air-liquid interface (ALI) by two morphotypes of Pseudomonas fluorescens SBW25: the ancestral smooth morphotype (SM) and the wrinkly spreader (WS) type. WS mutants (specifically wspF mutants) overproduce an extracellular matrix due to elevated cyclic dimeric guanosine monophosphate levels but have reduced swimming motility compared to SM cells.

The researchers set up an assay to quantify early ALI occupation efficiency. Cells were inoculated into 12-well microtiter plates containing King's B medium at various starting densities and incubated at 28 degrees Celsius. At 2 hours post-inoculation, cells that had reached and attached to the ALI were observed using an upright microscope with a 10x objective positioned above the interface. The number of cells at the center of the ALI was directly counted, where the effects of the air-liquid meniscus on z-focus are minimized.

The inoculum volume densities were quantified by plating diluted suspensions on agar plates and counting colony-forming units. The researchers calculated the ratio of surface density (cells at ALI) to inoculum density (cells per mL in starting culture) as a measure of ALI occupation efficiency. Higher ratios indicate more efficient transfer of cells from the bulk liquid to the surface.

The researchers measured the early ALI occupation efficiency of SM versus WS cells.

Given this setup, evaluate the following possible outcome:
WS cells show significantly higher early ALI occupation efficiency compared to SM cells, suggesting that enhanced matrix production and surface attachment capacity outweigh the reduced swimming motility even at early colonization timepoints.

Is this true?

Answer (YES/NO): NO